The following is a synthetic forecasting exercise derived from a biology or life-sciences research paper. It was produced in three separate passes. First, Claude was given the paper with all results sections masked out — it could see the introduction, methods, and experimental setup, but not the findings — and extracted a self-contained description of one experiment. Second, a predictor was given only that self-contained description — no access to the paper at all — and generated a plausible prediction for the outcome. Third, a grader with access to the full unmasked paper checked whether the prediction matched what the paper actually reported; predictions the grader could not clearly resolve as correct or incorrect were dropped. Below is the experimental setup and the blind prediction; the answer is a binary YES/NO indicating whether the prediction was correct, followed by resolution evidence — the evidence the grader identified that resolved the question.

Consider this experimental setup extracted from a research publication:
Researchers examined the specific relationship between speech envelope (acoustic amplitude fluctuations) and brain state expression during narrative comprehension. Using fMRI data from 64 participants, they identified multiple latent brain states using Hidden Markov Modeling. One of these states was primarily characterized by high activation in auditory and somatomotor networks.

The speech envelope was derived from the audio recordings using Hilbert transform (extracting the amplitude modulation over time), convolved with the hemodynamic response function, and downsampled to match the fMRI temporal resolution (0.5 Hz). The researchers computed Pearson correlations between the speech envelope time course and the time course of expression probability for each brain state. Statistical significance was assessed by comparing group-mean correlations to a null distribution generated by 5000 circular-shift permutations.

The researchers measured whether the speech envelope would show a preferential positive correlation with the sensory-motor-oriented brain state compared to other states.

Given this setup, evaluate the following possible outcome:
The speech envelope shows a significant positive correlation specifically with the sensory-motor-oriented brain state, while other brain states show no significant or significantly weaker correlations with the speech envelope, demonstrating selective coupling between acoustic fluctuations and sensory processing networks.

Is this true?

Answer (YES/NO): NO